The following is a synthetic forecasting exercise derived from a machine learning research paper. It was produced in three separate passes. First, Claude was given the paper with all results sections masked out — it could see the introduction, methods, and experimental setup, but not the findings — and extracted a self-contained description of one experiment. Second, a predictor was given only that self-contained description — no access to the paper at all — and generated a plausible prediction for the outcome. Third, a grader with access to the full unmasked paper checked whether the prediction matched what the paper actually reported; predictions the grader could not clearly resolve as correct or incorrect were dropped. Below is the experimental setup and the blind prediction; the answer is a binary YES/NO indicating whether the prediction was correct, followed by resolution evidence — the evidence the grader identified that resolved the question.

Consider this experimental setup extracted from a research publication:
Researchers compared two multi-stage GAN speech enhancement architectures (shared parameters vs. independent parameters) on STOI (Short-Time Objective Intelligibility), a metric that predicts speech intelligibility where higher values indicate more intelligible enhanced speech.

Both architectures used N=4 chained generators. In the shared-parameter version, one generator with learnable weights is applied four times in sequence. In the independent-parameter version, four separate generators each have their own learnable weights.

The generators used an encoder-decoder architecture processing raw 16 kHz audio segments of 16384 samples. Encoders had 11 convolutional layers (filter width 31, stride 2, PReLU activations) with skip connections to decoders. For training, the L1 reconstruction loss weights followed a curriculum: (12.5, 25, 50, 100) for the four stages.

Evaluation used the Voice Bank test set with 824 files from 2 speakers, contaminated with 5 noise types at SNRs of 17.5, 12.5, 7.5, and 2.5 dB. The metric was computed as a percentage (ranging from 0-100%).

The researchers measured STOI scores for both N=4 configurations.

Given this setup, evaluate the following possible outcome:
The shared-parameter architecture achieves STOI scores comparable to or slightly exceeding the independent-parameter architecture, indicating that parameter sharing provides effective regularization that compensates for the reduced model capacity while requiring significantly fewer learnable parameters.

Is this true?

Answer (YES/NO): NO